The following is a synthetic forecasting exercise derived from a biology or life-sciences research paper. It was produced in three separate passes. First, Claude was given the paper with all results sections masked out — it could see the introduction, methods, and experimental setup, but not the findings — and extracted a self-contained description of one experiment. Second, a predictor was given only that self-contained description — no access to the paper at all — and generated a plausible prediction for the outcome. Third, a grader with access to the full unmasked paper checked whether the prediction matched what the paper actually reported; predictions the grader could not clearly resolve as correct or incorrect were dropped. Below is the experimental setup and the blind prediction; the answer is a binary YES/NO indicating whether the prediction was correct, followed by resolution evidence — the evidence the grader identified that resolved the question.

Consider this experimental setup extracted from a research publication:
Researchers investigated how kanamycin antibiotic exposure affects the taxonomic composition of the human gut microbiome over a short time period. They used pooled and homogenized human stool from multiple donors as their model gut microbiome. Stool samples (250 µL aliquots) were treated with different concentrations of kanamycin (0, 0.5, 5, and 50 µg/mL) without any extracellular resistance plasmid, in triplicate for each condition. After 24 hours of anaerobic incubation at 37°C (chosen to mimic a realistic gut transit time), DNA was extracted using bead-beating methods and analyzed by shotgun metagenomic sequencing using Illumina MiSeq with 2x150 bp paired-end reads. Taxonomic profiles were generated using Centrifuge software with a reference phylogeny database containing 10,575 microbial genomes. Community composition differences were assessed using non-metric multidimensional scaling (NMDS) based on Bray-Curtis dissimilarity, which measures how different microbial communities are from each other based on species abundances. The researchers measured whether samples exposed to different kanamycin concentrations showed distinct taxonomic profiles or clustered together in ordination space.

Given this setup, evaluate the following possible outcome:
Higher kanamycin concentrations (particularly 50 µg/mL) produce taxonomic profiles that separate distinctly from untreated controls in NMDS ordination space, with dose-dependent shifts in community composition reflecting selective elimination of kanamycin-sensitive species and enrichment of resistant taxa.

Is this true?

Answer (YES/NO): YES